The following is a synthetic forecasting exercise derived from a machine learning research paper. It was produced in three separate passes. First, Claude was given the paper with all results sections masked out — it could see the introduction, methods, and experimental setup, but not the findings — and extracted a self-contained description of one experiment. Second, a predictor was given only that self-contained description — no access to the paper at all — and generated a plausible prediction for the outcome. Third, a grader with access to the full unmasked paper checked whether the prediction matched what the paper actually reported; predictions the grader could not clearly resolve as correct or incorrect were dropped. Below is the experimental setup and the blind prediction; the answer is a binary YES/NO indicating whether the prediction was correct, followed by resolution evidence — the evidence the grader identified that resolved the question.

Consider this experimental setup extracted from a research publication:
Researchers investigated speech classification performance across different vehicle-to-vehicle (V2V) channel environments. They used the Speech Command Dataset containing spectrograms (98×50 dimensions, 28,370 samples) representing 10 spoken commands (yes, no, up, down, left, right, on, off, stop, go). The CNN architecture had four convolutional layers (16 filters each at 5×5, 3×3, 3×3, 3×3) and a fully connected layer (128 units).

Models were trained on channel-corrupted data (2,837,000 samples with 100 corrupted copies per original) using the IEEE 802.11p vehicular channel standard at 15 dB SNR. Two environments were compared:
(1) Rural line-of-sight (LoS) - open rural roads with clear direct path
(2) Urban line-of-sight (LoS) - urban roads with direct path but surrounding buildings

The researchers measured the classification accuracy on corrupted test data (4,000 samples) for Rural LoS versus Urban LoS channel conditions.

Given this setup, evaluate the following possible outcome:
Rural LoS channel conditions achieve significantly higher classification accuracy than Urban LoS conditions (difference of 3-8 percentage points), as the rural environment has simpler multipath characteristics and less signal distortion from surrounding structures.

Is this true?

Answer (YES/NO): NO